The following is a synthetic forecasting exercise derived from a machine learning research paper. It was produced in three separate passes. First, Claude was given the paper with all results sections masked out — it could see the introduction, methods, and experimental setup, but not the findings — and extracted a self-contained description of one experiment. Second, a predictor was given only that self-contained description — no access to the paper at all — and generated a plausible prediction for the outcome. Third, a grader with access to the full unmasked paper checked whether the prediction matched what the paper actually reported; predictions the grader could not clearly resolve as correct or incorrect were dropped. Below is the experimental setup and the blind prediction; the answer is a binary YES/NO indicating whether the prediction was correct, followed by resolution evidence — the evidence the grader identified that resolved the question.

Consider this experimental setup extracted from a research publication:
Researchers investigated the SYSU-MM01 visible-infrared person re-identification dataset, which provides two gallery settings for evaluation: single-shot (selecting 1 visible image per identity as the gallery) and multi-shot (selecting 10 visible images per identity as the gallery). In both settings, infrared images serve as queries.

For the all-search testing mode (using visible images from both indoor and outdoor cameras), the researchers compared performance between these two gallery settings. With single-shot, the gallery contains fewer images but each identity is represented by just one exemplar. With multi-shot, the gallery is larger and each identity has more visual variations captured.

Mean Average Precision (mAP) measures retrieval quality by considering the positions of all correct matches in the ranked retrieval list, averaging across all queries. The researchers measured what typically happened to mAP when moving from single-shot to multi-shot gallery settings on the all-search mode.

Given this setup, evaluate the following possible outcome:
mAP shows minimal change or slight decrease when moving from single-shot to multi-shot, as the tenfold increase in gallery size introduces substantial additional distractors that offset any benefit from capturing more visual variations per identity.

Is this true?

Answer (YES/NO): NO